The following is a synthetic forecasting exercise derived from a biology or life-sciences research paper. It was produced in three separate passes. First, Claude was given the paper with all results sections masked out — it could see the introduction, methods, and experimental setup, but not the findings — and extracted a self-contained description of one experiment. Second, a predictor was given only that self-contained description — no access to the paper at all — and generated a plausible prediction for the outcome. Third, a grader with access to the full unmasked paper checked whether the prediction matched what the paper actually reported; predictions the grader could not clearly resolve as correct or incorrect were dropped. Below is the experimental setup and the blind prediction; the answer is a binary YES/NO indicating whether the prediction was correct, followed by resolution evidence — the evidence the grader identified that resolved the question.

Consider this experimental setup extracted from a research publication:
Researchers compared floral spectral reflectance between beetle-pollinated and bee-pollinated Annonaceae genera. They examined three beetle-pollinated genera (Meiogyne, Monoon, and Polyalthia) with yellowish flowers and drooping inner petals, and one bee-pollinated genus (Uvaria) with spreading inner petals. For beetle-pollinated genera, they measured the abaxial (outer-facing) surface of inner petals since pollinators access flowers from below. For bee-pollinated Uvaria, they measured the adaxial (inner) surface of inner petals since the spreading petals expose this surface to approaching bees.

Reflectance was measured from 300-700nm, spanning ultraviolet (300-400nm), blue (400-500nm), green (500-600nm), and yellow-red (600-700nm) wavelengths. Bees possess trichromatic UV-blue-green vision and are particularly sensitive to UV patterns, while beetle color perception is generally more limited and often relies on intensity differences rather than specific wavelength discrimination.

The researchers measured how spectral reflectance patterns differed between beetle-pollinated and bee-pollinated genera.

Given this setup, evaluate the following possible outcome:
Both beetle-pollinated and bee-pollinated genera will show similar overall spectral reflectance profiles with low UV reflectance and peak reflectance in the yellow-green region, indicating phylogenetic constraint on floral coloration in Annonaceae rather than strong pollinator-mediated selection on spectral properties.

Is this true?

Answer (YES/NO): NO